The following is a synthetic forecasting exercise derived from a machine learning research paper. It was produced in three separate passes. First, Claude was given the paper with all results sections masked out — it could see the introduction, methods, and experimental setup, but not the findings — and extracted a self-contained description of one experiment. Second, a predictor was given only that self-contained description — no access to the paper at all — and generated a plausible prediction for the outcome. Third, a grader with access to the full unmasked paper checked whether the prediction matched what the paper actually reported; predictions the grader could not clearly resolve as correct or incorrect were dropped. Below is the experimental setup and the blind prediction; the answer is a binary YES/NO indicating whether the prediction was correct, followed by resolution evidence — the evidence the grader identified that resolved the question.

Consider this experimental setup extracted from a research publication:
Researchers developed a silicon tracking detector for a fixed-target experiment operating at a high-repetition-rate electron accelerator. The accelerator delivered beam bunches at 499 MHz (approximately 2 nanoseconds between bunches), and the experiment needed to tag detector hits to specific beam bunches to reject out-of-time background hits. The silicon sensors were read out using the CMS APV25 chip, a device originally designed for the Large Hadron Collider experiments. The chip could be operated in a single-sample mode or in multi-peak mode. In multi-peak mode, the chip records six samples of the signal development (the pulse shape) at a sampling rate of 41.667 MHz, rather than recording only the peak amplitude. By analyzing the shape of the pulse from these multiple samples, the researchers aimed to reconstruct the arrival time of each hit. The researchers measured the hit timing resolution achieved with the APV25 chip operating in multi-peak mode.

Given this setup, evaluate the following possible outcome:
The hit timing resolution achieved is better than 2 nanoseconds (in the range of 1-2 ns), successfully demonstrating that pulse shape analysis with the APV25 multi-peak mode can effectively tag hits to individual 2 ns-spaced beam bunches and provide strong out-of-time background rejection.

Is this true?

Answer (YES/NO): NO